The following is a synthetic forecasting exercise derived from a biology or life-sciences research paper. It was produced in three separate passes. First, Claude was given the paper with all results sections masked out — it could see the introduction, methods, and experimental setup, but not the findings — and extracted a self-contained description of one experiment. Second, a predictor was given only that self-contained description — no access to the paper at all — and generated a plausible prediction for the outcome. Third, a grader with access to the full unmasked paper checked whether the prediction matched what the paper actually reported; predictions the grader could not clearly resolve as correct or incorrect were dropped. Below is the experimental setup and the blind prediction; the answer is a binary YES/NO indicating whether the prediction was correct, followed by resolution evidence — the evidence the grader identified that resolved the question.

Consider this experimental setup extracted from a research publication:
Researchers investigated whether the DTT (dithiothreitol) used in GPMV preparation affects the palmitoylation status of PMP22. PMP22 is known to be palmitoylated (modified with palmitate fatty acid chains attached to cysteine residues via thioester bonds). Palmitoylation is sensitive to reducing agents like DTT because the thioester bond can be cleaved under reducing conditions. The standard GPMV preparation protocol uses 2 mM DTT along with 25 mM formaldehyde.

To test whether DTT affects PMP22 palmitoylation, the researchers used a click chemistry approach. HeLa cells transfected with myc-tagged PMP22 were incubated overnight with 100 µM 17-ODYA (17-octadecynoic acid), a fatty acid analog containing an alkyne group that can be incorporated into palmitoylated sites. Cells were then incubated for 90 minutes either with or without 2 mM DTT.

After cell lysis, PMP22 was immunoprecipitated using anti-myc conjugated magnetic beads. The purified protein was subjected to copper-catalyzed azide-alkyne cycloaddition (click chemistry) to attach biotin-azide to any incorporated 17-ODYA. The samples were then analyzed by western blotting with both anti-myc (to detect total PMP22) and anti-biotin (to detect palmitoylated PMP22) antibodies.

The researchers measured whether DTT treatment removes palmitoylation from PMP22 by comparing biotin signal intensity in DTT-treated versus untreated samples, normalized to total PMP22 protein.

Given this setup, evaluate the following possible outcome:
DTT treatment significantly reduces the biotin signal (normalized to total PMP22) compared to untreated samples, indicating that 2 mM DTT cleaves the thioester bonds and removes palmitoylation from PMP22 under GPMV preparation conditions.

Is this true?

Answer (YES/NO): NO